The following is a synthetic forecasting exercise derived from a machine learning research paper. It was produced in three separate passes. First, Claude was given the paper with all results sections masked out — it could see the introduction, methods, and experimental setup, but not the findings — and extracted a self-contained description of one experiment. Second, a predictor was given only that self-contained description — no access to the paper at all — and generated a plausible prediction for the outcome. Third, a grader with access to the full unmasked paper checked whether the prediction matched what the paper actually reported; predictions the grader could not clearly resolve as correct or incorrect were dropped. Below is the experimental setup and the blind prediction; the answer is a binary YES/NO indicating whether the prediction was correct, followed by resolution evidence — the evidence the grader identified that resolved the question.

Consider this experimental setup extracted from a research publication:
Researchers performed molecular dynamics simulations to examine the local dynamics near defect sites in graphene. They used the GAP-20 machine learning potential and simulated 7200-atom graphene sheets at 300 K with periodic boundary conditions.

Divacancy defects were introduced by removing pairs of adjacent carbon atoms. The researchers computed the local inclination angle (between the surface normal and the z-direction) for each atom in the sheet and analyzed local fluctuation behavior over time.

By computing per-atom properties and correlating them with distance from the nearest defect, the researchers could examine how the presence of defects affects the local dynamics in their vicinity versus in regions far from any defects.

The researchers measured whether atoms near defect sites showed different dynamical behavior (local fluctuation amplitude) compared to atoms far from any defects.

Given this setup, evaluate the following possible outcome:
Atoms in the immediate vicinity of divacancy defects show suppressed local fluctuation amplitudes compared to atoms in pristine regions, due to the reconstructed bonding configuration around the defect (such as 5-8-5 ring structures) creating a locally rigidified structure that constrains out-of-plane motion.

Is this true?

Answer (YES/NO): YES